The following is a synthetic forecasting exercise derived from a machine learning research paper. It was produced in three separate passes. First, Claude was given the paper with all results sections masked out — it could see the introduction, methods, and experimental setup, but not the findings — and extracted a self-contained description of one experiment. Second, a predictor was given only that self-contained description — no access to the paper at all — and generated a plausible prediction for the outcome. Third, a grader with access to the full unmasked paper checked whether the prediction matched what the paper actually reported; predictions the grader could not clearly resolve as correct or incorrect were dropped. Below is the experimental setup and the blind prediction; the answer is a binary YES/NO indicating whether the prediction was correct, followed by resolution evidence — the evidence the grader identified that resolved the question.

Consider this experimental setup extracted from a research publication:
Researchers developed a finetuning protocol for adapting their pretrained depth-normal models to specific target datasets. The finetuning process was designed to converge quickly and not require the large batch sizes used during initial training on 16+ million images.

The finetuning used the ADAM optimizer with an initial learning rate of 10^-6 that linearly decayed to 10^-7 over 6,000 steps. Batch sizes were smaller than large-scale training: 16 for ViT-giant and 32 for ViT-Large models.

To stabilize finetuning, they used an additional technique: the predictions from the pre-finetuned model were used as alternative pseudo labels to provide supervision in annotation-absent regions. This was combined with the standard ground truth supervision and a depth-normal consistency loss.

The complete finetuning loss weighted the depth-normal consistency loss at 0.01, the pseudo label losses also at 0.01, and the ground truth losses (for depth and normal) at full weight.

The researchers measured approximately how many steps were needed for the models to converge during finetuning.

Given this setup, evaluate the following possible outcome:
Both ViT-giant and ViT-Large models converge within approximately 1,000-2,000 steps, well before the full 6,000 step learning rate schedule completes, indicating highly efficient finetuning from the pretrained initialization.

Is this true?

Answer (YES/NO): YES